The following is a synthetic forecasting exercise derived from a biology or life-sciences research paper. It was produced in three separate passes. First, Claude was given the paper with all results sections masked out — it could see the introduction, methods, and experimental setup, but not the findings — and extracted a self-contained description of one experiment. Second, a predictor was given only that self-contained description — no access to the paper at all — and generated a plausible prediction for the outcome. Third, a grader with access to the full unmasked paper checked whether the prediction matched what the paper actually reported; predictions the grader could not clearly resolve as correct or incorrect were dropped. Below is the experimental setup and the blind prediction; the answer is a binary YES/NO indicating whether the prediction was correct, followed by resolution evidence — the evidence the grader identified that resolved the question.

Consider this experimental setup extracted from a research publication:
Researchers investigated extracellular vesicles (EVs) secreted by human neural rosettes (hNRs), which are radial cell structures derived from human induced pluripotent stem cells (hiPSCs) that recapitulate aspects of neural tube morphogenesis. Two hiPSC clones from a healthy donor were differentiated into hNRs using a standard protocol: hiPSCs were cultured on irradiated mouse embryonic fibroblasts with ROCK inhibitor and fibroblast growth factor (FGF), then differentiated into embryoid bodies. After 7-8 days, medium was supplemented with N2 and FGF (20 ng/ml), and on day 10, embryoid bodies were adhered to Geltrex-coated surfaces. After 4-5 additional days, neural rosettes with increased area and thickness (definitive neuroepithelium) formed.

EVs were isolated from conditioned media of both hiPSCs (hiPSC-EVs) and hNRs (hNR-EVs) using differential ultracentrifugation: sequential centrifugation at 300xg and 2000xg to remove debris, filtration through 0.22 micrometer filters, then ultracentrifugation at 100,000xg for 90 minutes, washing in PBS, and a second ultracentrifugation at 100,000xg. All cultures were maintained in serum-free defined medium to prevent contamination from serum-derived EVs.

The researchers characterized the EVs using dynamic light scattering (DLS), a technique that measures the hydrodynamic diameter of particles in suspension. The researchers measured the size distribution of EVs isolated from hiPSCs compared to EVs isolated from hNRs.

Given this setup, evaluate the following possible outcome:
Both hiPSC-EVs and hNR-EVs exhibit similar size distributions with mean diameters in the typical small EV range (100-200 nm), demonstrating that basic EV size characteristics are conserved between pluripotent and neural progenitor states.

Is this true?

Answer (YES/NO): NO